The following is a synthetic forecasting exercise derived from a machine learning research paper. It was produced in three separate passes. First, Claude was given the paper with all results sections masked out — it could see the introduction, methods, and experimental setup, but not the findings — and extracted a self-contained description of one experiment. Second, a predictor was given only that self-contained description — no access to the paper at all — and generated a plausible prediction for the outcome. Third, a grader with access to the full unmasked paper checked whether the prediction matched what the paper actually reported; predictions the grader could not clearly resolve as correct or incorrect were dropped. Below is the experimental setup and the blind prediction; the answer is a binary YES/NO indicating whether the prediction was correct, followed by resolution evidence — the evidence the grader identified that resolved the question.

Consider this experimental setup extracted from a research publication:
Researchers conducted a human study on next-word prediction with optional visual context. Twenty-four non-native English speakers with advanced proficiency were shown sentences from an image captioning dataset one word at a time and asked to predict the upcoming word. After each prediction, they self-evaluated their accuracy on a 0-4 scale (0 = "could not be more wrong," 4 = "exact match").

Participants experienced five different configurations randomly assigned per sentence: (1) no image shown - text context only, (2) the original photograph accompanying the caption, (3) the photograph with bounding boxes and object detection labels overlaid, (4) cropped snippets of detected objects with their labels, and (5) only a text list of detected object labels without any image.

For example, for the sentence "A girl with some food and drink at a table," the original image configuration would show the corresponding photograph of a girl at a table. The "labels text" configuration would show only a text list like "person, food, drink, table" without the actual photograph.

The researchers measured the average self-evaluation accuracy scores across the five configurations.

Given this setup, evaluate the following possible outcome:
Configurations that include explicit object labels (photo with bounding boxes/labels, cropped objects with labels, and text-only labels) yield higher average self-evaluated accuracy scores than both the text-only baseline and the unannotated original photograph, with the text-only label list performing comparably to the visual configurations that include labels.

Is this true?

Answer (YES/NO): NO